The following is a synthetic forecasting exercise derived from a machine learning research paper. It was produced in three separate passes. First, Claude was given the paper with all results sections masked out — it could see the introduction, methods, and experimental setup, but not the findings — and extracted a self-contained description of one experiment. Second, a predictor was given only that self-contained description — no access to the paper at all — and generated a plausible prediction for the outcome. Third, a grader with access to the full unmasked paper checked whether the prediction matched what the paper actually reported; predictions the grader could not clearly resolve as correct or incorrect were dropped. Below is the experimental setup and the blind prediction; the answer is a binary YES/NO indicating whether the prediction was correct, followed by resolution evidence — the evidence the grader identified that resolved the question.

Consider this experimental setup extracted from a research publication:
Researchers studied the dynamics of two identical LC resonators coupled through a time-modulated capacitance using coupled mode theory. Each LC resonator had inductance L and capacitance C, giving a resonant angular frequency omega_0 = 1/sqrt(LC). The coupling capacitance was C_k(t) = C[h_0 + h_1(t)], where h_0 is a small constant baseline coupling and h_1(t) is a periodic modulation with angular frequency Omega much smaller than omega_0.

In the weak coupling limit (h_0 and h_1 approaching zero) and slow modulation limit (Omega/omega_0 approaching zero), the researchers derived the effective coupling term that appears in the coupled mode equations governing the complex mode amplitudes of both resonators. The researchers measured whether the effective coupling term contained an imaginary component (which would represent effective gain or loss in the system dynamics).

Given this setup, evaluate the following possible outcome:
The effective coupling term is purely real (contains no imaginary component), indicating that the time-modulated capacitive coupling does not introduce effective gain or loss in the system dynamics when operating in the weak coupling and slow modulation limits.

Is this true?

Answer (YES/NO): NO